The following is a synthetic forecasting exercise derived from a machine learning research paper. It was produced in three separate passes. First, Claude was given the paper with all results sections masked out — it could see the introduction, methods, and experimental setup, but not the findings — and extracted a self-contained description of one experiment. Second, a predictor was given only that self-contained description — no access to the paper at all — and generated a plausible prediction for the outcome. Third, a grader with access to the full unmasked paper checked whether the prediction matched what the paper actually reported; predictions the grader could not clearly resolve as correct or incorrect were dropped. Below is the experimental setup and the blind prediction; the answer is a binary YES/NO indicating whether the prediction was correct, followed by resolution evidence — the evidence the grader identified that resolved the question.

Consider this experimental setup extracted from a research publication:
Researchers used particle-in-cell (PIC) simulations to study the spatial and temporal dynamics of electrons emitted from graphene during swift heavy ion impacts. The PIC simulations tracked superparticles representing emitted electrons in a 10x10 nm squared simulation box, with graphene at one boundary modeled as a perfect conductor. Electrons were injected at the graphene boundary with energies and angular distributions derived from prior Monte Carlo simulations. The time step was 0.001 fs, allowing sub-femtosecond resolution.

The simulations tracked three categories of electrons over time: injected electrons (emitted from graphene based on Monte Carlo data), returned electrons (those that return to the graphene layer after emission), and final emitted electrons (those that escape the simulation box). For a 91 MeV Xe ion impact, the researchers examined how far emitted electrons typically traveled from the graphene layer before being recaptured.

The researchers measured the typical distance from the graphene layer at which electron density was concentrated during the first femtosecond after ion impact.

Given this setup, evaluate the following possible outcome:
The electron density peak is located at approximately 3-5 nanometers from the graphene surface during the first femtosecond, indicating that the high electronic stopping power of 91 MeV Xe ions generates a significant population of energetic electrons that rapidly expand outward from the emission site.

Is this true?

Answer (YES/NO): NO